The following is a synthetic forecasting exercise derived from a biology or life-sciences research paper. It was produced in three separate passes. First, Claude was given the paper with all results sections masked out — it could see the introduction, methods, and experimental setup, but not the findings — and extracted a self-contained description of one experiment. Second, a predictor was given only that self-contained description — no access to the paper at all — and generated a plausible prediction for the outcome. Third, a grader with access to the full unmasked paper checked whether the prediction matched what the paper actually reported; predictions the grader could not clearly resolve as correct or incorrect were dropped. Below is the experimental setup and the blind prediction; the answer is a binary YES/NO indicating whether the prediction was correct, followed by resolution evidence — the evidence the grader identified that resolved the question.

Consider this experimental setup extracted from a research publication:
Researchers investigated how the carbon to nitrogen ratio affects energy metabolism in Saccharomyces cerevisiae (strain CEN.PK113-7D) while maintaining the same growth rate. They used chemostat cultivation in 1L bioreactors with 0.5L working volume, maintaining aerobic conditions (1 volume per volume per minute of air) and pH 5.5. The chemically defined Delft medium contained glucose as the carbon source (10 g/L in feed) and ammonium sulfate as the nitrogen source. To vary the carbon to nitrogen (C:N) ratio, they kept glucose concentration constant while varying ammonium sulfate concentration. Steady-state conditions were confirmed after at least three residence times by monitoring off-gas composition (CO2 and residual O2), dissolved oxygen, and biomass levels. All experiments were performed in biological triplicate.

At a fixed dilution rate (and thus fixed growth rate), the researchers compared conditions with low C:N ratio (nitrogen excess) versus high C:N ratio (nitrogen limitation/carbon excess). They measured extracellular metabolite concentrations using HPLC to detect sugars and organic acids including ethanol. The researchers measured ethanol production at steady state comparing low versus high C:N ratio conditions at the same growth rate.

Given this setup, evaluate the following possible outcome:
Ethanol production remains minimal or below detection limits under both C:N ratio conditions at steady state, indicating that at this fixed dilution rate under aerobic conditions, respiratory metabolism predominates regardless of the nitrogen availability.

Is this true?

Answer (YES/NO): NO